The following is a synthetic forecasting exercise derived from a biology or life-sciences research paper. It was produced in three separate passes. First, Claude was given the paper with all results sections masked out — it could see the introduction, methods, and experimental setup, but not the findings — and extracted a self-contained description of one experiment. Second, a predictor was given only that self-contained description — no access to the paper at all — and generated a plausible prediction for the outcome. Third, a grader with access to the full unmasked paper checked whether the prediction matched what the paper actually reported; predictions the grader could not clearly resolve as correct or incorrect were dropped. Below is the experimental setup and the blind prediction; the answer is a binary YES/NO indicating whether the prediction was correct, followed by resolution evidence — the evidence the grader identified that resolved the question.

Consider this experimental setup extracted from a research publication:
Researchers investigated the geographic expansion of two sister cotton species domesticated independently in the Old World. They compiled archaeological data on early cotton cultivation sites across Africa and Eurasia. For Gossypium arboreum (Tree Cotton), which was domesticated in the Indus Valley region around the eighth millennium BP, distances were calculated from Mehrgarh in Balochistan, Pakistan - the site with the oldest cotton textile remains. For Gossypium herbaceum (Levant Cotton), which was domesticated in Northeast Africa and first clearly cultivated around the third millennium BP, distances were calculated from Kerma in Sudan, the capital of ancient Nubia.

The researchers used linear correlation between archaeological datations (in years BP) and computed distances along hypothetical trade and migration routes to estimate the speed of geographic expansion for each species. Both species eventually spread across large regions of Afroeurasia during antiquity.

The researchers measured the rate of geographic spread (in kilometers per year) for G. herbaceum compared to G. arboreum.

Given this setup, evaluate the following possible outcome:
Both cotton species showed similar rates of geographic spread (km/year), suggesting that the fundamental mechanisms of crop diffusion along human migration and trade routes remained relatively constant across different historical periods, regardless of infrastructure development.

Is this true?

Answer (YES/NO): NO